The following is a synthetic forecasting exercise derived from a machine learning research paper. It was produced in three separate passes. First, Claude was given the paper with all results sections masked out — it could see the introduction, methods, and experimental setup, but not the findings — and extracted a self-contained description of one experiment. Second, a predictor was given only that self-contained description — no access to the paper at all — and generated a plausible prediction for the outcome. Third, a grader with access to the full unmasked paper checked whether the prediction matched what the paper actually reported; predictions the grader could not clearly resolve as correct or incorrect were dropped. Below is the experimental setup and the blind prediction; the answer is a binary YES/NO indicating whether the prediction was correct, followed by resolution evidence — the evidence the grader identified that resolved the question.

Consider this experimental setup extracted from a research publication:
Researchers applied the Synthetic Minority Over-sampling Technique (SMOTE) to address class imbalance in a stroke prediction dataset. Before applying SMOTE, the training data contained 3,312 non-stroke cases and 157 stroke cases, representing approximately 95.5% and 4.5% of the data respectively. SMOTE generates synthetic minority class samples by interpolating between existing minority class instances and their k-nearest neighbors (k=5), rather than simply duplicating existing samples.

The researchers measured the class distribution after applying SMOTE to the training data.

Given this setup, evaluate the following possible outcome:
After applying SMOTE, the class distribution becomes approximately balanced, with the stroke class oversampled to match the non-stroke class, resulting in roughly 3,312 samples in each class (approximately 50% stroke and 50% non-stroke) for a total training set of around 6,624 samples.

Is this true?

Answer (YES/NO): YES